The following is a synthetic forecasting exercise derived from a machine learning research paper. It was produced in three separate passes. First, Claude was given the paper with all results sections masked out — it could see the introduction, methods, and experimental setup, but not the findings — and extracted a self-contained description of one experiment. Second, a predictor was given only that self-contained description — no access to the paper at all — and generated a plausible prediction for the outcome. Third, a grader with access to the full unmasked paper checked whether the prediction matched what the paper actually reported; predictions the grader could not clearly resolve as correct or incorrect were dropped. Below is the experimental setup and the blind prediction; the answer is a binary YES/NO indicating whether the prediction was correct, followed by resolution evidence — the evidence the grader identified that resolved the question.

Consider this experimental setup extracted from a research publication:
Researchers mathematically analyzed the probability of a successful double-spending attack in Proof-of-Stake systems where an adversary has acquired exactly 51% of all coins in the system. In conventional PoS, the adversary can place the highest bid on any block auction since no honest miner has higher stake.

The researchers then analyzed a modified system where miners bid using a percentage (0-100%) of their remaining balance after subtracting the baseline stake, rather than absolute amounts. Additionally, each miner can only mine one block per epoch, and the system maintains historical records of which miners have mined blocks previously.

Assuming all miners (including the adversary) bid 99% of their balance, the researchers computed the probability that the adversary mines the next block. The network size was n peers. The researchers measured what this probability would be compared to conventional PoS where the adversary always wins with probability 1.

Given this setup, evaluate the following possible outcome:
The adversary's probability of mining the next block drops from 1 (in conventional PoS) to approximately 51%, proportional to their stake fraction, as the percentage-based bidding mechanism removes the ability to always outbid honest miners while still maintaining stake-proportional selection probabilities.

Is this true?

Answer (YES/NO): NO